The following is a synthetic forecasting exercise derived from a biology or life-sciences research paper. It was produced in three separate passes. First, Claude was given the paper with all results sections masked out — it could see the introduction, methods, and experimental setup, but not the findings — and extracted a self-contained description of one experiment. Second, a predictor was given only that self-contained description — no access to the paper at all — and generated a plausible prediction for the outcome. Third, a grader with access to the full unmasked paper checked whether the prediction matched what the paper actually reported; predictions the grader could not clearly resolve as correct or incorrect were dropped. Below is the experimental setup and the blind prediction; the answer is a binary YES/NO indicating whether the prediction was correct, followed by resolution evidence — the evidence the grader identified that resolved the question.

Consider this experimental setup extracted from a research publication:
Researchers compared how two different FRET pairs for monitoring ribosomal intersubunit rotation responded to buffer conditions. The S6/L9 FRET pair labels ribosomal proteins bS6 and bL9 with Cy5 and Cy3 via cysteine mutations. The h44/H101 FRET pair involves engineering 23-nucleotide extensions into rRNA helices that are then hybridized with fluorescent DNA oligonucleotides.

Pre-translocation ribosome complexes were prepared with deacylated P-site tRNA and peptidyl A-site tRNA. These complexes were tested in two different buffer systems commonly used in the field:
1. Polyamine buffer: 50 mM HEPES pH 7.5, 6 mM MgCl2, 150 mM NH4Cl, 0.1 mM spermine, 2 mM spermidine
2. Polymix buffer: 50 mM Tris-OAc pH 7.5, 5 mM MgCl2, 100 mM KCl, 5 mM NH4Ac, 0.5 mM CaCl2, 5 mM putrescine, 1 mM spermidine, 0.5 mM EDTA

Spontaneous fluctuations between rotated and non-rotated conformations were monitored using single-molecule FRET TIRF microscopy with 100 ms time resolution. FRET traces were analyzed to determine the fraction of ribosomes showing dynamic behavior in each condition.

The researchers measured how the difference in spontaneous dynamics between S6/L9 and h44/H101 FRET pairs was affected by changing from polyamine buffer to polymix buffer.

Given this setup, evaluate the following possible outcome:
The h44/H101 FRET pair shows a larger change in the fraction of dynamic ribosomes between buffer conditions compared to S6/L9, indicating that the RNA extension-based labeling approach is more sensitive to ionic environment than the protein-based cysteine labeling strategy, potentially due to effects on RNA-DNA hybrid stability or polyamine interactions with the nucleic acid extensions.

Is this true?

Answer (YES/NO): YES